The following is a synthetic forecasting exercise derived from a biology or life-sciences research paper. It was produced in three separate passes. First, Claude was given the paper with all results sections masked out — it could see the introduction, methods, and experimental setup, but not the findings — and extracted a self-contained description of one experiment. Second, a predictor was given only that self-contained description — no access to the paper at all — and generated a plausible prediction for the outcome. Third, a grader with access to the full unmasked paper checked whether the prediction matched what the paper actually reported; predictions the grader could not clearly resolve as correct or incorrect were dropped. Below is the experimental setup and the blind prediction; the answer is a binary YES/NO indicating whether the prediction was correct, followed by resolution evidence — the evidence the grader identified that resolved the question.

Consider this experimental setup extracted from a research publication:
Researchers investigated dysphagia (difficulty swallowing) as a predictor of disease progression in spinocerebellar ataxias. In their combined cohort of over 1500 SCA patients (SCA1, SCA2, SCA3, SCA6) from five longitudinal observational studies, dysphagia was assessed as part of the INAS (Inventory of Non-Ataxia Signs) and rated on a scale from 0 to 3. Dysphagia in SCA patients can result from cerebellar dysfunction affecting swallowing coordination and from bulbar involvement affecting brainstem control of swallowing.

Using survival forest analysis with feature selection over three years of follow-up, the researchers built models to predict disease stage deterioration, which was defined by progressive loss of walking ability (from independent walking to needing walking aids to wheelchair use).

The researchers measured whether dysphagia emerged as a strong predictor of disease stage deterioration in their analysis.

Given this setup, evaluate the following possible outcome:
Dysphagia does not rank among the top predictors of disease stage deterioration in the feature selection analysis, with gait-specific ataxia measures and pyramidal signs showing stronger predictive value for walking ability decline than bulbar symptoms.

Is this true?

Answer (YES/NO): NO